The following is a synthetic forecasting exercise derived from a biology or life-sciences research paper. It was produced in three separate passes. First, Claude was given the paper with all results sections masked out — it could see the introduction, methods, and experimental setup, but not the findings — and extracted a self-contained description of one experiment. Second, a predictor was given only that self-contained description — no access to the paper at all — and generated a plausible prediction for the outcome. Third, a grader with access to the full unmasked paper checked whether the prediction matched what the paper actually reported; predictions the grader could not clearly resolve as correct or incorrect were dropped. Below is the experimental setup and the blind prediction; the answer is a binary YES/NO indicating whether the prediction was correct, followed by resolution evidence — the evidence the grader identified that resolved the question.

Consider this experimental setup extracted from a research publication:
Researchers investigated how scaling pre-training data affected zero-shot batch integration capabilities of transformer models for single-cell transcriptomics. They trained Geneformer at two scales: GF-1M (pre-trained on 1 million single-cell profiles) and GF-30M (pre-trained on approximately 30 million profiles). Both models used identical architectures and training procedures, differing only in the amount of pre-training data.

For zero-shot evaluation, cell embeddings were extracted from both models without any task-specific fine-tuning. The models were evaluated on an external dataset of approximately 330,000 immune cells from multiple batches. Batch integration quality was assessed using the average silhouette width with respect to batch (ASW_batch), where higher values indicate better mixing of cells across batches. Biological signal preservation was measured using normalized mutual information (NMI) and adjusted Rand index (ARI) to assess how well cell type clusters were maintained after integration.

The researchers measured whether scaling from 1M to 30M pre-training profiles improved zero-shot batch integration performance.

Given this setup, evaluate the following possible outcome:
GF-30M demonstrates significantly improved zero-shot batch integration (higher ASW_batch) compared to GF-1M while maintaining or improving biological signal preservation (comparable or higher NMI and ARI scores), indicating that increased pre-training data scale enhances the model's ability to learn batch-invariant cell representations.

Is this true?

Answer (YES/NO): NO